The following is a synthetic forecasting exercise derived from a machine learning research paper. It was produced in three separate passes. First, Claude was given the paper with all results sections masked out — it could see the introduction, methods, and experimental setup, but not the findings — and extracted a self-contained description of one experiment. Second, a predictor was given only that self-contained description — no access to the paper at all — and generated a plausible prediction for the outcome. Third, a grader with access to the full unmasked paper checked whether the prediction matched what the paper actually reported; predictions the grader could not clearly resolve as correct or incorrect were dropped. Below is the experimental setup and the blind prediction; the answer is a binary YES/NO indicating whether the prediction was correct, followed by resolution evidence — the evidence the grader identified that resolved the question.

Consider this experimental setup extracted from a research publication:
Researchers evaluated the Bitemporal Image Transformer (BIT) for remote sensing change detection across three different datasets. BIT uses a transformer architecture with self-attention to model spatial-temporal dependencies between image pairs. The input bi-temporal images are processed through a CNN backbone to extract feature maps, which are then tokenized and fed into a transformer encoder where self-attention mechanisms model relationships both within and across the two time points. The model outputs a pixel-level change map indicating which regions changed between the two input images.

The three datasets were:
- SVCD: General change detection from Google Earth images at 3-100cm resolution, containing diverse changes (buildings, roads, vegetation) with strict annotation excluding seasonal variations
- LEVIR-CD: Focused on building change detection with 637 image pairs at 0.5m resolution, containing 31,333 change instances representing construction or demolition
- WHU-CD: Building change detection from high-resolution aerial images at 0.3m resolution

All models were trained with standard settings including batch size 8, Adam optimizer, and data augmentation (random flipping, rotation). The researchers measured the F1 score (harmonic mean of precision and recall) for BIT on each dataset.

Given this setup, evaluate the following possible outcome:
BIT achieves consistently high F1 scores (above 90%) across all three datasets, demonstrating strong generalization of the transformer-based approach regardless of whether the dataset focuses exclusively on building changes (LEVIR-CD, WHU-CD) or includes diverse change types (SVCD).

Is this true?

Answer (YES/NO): NO